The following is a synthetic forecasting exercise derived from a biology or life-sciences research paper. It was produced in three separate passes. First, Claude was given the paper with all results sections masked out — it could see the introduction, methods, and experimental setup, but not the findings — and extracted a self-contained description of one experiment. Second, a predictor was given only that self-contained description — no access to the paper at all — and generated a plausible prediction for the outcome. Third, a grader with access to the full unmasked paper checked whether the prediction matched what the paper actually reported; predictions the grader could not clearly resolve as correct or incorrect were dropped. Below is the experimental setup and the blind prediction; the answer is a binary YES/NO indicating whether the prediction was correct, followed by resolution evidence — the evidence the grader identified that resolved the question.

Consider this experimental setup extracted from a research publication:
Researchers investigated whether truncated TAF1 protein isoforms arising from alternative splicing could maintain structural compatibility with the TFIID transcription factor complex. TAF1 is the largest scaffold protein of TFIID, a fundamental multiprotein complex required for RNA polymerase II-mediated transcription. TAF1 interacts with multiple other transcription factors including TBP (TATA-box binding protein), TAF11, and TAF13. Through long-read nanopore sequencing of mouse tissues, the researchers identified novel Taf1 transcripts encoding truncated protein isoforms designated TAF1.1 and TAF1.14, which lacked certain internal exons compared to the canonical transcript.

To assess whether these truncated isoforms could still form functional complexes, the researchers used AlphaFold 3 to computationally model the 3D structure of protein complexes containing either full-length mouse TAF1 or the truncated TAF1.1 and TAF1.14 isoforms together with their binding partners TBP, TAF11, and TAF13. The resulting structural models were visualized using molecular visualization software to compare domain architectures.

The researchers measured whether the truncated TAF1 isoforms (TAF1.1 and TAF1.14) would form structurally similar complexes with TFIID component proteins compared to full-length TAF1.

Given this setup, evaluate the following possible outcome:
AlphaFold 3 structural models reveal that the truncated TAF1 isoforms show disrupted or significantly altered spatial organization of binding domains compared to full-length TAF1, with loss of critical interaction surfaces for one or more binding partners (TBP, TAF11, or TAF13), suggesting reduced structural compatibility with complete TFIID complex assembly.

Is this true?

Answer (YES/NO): NO